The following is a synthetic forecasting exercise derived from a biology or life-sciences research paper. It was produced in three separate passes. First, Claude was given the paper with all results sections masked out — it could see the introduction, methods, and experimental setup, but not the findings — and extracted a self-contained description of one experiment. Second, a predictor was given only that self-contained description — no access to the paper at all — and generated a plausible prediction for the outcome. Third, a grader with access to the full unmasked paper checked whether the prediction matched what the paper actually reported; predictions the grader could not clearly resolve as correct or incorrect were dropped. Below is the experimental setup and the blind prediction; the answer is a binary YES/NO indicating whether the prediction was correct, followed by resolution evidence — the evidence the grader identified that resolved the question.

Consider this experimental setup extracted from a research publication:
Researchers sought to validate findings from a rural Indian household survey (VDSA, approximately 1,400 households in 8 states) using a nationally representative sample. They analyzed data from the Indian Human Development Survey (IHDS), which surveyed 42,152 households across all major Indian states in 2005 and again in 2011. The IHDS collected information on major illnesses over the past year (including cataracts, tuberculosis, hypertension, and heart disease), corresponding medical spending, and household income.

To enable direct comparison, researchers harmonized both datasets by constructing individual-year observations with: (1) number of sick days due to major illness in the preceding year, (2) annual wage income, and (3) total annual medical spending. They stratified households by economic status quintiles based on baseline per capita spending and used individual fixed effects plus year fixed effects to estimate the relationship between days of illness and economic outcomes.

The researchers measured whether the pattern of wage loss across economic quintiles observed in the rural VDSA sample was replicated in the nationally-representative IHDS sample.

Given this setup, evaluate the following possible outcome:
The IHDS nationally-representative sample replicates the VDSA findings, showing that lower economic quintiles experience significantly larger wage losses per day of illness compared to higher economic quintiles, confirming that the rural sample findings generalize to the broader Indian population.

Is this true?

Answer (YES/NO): YES